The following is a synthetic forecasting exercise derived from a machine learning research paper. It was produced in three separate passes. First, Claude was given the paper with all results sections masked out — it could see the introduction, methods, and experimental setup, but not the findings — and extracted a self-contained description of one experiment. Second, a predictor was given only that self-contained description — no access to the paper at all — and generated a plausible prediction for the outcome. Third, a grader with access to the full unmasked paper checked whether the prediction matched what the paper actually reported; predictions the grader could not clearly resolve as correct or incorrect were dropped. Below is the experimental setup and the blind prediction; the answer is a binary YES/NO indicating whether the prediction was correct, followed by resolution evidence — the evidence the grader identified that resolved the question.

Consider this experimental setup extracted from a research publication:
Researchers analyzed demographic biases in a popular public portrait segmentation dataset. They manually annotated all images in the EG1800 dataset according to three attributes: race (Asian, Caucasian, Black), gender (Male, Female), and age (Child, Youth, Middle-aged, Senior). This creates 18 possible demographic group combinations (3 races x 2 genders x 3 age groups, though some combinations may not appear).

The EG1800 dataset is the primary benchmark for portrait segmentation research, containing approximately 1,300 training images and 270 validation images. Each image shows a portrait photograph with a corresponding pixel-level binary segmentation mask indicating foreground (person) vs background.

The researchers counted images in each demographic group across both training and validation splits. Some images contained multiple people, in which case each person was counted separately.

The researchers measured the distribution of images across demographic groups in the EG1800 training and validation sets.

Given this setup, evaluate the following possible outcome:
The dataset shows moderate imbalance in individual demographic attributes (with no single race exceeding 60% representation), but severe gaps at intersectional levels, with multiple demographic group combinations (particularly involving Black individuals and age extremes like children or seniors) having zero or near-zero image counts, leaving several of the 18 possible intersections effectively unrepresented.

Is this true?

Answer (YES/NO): NO